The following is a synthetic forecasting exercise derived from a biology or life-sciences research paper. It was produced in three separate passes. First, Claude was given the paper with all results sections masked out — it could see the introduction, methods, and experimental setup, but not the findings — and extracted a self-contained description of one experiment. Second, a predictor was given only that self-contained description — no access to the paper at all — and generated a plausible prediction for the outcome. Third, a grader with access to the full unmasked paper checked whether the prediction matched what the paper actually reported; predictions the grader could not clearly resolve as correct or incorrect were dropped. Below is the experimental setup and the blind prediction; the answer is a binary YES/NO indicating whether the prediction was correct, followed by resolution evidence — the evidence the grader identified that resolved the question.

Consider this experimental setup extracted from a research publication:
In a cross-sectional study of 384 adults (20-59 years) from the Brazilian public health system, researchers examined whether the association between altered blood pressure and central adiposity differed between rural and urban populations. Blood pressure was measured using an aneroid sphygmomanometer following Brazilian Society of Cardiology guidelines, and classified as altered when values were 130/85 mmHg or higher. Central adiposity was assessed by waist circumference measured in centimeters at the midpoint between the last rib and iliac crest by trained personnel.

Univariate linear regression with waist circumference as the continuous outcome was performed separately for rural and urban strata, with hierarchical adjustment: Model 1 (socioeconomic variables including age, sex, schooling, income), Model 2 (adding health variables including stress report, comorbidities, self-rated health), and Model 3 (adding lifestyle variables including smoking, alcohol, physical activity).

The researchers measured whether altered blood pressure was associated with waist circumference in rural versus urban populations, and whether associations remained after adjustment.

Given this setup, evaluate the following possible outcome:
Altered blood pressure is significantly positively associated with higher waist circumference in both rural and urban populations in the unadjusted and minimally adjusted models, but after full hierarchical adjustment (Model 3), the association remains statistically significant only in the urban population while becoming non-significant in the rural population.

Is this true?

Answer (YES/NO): NO